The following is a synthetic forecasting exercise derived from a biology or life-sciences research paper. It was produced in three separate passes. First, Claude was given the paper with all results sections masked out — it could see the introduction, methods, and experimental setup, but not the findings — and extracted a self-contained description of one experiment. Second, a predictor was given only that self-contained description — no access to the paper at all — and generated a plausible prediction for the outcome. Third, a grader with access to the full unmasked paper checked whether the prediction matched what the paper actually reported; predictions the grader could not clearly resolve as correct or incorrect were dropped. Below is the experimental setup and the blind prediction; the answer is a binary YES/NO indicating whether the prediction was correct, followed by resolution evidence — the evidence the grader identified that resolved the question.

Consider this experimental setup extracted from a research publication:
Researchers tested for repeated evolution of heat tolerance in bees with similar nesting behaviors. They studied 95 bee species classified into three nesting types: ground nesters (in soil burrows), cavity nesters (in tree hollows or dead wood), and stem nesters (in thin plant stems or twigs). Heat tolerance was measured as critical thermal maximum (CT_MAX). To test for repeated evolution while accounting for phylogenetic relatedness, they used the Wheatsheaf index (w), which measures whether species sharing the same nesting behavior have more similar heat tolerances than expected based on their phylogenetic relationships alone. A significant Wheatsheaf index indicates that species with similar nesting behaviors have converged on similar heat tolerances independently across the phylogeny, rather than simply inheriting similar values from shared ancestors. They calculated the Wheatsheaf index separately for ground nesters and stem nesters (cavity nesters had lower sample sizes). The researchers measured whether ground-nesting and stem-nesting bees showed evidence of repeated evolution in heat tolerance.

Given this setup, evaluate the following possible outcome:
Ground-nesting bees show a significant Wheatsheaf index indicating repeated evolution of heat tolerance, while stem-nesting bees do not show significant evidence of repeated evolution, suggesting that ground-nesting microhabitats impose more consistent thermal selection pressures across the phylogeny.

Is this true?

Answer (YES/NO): NO